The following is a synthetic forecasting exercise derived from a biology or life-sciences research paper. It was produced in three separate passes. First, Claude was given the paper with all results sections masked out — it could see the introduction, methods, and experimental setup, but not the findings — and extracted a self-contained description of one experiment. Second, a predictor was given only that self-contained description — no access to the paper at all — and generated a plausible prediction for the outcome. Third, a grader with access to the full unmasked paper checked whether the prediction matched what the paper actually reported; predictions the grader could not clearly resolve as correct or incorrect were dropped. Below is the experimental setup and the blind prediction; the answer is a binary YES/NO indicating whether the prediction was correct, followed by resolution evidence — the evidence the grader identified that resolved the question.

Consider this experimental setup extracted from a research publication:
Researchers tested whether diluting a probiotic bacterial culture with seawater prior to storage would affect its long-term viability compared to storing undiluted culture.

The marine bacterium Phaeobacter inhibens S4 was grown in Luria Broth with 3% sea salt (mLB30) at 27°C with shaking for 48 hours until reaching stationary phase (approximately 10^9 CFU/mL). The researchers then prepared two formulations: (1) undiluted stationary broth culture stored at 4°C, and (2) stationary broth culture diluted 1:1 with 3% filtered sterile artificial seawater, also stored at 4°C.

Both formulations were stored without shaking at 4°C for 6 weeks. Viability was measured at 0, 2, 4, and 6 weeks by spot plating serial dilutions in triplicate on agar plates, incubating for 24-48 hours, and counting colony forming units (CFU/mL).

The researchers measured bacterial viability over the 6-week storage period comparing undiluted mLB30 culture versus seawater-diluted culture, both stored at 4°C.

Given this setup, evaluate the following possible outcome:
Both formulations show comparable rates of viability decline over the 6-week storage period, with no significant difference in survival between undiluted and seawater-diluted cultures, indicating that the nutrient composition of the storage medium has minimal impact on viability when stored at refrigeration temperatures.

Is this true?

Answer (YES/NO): NO